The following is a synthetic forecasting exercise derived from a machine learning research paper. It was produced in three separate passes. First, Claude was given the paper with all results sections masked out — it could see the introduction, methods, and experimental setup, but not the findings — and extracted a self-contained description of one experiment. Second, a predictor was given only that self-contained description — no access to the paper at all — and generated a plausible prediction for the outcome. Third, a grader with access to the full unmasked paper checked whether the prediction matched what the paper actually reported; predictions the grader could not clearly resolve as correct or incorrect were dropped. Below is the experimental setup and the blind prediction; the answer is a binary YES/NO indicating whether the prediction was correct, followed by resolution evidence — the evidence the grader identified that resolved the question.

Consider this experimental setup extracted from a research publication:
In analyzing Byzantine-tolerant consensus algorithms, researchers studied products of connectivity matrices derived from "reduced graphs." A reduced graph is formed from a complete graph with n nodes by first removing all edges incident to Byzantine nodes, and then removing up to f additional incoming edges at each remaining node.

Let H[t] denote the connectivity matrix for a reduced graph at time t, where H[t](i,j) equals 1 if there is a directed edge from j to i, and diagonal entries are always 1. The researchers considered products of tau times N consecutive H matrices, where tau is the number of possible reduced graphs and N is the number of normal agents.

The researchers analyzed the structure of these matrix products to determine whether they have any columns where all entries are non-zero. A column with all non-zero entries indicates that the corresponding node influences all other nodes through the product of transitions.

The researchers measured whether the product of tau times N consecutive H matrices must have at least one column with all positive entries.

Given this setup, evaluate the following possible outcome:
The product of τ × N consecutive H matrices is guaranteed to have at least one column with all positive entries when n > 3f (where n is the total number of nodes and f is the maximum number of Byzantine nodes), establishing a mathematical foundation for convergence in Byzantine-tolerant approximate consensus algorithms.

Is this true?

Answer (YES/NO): YES